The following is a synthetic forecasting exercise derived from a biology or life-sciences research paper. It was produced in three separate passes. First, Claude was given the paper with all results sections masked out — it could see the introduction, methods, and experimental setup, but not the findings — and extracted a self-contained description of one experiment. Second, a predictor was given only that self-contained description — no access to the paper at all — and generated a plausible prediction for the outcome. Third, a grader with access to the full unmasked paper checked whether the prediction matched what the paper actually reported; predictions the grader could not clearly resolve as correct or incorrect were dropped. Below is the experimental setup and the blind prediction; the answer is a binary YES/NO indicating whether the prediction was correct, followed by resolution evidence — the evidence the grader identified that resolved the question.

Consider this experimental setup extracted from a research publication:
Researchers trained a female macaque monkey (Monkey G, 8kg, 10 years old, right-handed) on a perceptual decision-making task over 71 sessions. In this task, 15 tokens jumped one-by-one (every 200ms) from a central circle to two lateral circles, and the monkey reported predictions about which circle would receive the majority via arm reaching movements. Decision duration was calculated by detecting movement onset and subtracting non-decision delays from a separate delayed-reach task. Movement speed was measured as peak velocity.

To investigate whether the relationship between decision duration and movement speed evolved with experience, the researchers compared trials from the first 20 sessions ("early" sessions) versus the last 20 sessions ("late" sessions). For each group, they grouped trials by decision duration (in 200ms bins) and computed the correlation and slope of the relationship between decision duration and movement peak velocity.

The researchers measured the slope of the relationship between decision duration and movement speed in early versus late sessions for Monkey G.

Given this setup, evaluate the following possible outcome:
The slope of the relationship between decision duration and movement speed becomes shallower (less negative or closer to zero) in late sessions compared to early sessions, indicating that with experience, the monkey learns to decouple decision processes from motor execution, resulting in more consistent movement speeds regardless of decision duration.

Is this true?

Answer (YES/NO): NO